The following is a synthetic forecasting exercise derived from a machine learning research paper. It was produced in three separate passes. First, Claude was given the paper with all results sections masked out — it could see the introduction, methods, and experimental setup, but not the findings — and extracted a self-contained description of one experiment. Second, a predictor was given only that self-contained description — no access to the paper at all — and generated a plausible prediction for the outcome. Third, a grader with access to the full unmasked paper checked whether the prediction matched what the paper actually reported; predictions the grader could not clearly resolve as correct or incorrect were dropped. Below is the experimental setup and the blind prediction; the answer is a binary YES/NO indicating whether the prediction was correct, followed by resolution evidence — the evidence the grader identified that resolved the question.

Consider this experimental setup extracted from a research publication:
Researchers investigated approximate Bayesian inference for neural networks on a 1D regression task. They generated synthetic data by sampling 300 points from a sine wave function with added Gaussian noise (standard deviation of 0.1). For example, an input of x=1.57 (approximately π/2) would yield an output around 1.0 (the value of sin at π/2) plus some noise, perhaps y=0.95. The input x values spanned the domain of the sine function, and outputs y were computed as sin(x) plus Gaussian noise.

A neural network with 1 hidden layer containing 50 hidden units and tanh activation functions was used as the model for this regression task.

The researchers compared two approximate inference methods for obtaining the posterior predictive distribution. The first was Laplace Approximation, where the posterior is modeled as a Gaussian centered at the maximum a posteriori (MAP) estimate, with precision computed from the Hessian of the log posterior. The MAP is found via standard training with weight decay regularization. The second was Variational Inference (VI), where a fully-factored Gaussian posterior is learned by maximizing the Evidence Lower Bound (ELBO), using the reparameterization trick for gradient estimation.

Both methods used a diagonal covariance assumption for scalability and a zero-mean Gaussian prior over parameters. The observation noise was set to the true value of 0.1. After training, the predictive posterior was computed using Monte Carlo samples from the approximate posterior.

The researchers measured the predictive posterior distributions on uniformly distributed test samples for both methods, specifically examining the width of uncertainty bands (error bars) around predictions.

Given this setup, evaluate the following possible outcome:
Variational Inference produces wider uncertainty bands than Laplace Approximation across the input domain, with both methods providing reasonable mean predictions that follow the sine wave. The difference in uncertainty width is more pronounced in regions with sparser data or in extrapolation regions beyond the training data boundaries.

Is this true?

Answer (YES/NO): NO